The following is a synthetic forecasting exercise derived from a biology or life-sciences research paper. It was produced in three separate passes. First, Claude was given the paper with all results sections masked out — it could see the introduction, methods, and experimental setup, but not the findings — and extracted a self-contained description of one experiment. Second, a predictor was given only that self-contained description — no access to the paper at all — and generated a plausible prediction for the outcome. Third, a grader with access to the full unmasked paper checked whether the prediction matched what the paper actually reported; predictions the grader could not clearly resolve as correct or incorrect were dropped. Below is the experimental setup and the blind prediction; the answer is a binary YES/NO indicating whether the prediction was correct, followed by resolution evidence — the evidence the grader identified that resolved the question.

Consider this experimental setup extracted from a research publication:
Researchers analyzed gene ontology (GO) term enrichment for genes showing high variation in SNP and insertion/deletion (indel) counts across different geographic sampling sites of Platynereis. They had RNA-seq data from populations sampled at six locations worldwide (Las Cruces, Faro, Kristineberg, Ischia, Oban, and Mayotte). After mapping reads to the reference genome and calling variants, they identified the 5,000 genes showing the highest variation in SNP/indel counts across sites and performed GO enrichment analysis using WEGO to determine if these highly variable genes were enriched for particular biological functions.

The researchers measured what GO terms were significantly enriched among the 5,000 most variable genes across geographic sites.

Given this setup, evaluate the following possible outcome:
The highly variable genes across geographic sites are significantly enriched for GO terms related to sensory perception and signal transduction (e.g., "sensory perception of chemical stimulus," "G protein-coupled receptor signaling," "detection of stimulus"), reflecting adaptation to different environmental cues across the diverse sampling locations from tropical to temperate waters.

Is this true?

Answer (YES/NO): NO